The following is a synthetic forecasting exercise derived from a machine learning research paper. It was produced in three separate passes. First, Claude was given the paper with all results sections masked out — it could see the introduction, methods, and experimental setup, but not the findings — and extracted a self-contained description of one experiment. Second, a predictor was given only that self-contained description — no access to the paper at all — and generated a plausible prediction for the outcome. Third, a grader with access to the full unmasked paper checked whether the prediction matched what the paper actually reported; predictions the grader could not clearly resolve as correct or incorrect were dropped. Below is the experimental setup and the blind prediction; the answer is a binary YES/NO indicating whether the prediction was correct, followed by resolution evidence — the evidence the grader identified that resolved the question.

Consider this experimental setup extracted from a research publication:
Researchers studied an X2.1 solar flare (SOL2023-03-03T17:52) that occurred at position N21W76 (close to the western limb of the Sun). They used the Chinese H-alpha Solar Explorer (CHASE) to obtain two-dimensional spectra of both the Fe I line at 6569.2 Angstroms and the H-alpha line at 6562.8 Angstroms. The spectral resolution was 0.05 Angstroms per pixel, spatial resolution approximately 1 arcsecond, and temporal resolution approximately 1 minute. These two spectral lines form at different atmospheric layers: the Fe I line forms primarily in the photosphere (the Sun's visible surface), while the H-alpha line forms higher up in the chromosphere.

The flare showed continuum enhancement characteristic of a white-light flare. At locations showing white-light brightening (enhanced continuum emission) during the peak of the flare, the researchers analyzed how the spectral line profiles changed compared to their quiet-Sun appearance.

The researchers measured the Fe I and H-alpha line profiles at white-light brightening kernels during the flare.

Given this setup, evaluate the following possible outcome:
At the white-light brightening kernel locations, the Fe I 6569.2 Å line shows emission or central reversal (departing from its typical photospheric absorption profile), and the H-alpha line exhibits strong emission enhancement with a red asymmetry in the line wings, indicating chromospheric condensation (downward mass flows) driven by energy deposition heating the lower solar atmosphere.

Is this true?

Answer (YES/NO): NO